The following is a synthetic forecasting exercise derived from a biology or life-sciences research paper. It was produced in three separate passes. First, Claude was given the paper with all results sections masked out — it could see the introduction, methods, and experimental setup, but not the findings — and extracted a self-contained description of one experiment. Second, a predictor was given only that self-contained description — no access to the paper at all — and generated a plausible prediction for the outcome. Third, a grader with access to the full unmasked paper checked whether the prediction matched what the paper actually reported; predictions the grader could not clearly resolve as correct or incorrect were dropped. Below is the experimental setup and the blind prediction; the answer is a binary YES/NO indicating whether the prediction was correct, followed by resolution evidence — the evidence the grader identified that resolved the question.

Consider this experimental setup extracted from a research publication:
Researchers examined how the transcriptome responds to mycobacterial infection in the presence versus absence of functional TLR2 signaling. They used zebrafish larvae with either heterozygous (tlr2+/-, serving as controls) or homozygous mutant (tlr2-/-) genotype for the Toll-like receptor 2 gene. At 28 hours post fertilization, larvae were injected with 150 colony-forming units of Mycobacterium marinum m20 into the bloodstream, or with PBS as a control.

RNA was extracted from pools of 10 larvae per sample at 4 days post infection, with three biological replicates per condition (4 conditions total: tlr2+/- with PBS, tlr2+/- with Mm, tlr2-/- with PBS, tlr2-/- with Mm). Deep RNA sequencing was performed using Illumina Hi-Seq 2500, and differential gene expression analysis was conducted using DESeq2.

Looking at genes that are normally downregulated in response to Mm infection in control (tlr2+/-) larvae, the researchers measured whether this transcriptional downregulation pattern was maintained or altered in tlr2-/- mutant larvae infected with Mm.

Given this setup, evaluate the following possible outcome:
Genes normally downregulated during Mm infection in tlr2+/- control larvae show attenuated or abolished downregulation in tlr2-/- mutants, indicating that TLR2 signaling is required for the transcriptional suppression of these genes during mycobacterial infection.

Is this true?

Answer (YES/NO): YES